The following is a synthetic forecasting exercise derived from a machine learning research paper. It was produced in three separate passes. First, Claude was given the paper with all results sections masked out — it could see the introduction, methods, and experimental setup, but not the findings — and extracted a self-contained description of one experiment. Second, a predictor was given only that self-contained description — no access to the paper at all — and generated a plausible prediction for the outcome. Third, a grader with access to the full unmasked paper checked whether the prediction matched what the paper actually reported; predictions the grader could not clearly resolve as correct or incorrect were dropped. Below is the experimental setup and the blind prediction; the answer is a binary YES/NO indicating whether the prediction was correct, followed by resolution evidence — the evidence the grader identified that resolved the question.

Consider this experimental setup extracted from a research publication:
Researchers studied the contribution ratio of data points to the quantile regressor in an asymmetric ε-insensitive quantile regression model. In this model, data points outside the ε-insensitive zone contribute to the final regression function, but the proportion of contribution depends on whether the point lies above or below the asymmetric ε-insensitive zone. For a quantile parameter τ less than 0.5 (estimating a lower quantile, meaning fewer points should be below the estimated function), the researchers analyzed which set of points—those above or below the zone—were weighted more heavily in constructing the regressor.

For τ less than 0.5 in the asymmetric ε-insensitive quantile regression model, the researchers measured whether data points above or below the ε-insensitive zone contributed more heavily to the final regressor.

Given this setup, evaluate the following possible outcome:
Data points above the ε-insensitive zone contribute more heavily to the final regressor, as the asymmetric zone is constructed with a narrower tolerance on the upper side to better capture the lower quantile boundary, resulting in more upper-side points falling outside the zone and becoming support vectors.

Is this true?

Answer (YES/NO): NO